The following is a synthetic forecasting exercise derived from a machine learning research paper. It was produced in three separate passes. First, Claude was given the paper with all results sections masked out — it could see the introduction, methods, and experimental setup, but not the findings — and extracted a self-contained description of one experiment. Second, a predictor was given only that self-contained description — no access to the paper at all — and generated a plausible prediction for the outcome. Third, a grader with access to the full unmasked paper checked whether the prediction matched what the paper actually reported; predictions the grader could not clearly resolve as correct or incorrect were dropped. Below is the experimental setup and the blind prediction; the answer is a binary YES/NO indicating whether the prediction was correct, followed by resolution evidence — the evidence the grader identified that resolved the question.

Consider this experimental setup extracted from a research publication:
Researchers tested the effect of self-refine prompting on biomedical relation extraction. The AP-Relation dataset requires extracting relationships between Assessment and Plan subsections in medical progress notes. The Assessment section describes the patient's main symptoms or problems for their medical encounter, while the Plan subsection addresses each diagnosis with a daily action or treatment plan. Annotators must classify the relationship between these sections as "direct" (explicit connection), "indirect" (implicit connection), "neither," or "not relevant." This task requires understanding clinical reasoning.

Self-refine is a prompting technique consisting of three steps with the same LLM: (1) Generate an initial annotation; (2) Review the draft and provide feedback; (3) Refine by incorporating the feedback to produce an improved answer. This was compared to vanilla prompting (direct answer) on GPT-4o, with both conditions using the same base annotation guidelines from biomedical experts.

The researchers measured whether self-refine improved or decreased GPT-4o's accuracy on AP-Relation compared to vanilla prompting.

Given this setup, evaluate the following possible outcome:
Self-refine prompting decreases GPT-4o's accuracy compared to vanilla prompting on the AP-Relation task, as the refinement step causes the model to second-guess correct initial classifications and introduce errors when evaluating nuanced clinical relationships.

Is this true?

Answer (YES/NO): NO